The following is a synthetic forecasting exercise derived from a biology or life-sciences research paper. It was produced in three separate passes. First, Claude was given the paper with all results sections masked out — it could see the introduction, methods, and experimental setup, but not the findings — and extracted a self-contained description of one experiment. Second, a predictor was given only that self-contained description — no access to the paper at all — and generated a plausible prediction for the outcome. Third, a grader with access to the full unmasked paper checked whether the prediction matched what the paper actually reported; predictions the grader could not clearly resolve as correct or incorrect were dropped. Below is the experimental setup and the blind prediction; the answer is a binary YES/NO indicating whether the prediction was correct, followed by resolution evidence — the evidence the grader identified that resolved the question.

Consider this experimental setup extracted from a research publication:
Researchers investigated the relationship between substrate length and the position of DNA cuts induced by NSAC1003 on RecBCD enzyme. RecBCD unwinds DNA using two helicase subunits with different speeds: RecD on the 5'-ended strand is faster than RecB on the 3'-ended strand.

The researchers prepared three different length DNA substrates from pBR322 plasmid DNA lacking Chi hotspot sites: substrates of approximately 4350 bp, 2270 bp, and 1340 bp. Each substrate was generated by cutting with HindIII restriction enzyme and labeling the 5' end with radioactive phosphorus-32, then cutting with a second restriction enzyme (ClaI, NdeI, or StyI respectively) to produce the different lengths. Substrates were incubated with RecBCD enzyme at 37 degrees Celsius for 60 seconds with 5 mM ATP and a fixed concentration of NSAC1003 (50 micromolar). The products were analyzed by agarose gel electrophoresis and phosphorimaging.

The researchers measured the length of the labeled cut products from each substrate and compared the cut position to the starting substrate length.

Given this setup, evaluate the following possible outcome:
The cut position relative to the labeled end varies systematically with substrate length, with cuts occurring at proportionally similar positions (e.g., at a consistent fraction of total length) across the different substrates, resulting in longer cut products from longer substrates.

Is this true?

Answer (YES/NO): YES